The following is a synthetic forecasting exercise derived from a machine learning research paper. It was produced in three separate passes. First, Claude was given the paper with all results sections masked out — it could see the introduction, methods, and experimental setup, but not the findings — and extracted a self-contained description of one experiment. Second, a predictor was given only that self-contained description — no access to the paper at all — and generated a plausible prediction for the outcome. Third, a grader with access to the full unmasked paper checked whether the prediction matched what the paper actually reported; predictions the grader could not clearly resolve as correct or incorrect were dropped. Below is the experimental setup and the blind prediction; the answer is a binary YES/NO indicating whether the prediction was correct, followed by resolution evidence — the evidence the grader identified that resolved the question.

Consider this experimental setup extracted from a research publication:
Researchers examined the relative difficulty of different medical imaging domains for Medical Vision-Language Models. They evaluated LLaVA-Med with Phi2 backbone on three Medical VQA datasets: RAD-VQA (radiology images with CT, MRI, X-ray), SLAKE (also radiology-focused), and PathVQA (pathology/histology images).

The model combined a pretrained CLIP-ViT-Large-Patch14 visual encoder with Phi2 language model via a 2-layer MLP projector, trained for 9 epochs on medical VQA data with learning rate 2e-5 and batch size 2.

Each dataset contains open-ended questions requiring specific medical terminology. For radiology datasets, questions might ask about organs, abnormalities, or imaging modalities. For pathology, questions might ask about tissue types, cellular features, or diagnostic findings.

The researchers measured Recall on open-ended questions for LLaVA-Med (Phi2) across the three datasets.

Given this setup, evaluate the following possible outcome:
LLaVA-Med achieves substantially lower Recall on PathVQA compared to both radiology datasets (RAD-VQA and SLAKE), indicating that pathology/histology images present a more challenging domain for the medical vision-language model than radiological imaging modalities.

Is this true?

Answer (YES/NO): YES